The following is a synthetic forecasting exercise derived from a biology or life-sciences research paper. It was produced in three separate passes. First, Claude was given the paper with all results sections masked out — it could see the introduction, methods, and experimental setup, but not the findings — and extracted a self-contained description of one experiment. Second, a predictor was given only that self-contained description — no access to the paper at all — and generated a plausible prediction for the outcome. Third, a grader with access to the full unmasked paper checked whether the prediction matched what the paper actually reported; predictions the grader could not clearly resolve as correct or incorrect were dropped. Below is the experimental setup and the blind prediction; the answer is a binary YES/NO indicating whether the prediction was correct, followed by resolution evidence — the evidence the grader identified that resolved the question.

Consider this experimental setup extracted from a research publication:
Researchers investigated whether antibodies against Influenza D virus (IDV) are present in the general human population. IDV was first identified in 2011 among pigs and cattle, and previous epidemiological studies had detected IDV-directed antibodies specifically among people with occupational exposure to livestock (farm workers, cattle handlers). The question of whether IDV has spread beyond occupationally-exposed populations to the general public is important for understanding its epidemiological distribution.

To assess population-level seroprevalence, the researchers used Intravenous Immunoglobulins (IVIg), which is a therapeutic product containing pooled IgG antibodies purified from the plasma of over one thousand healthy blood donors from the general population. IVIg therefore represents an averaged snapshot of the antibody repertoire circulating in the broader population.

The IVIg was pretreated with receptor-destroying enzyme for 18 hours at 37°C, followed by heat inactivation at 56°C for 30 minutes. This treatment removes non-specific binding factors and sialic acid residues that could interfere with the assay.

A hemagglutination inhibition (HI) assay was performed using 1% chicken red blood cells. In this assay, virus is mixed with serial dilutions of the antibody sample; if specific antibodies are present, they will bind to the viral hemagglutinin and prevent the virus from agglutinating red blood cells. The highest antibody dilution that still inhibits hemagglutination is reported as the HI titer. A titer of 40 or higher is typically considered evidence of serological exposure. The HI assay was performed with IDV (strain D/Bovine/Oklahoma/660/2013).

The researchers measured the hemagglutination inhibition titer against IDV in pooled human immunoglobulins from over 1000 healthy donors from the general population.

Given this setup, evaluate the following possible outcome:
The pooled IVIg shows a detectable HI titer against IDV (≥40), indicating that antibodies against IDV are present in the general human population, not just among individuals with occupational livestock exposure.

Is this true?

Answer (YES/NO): NO